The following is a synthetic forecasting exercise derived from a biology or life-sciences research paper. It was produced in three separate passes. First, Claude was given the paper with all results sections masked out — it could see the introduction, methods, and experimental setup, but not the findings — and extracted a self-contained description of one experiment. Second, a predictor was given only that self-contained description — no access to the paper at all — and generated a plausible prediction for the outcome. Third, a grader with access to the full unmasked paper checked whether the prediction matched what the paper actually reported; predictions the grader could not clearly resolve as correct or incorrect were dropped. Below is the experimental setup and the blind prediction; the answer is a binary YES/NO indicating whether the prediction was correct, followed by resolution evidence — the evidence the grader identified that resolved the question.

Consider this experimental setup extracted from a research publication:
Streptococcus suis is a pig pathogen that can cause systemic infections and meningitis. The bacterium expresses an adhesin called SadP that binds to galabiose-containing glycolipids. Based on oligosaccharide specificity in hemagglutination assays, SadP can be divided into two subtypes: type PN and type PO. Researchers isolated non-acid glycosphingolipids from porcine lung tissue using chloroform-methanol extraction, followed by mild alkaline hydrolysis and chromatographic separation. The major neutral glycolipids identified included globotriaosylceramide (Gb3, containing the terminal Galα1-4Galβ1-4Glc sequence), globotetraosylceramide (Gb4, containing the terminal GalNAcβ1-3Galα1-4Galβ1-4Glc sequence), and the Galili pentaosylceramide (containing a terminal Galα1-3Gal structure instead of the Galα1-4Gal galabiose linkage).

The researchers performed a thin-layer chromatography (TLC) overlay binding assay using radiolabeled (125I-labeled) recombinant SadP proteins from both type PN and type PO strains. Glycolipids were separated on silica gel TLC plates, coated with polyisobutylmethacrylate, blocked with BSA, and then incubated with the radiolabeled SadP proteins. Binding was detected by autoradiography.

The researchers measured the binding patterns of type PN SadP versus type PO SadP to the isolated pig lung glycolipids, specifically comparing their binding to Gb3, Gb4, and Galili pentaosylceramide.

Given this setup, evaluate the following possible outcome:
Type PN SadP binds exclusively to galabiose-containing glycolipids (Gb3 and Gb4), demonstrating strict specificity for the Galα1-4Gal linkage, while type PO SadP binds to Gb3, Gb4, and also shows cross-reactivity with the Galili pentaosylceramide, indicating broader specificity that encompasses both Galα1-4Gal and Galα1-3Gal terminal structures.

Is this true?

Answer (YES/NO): NO